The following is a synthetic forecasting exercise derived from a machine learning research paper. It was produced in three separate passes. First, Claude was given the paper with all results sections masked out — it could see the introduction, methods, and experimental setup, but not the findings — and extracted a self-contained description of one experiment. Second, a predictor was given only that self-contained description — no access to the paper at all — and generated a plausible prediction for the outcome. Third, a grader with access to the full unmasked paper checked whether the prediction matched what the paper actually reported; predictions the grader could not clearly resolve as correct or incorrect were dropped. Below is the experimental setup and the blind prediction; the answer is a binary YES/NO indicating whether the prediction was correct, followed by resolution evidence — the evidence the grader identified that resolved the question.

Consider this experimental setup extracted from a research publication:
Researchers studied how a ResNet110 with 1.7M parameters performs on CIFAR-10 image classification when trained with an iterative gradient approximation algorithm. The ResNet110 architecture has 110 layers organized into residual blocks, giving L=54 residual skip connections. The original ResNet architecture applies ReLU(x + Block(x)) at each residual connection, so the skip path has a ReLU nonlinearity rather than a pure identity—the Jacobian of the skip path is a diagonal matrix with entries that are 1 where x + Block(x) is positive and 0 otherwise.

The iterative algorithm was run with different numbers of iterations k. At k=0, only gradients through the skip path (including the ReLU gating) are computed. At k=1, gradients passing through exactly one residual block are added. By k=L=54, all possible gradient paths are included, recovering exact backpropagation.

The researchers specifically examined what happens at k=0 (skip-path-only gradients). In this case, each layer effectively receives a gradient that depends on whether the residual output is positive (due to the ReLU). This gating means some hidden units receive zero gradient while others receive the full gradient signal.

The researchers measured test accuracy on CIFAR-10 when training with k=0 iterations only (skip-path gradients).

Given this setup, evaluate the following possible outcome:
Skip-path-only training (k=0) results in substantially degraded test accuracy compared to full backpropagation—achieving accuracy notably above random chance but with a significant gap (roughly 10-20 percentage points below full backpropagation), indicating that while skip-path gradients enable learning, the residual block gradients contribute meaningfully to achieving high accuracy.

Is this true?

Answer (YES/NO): NO